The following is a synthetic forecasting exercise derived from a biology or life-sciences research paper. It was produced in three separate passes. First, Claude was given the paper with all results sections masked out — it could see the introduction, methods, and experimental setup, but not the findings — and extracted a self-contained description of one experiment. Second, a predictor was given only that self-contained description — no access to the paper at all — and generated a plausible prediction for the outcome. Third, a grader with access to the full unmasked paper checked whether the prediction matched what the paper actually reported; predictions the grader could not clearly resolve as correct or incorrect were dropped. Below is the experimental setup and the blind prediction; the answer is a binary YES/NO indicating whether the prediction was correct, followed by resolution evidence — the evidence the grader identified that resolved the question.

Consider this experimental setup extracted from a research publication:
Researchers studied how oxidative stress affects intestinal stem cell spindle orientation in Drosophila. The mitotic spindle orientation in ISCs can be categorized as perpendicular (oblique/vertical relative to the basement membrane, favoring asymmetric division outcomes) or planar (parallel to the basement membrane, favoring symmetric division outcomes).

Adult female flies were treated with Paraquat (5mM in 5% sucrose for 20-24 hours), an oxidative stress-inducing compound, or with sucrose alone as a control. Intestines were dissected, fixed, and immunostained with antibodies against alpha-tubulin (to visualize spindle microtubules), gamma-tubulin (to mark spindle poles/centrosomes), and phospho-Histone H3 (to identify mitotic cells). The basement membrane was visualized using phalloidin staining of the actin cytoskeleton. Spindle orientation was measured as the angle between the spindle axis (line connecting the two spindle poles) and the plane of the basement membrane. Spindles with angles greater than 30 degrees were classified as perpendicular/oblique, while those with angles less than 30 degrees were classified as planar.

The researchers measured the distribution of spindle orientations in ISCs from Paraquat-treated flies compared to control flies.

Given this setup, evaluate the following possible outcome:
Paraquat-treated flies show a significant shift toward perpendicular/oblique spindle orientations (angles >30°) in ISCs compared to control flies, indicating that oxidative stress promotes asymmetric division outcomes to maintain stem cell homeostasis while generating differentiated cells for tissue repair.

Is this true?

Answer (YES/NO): NO